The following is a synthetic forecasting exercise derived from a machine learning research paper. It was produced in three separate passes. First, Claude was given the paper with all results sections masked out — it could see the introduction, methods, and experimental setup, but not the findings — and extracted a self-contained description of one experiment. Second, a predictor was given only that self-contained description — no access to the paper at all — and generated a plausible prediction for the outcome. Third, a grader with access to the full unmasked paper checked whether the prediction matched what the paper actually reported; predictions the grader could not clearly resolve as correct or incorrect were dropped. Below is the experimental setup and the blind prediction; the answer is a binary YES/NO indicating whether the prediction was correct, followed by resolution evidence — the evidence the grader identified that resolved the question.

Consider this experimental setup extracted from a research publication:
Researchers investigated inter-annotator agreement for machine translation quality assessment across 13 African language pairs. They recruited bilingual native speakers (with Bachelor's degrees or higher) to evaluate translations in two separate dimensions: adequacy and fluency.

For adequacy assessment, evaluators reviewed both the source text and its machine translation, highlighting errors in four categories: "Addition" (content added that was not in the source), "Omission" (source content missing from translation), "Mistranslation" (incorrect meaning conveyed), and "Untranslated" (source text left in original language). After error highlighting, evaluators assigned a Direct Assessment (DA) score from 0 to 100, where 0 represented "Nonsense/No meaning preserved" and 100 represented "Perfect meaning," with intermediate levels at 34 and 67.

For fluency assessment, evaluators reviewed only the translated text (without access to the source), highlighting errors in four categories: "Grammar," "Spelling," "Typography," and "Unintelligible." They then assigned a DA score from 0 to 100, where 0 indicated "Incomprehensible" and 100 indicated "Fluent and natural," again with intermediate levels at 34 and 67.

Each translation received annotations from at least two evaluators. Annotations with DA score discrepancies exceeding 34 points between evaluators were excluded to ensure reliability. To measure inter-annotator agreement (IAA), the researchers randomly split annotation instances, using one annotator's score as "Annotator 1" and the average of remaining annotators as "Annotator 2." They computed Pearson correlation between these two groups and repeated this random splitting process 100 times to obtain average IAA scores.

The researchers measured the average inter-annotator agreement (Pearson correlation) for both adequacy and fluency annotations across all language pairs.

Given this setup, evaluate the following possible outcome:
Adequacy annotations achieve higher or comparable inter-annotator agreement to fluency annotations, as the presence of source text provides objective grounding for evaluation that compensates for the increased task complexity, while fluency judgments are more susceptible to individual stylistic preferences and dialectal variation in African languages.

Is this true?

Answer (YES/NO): YES